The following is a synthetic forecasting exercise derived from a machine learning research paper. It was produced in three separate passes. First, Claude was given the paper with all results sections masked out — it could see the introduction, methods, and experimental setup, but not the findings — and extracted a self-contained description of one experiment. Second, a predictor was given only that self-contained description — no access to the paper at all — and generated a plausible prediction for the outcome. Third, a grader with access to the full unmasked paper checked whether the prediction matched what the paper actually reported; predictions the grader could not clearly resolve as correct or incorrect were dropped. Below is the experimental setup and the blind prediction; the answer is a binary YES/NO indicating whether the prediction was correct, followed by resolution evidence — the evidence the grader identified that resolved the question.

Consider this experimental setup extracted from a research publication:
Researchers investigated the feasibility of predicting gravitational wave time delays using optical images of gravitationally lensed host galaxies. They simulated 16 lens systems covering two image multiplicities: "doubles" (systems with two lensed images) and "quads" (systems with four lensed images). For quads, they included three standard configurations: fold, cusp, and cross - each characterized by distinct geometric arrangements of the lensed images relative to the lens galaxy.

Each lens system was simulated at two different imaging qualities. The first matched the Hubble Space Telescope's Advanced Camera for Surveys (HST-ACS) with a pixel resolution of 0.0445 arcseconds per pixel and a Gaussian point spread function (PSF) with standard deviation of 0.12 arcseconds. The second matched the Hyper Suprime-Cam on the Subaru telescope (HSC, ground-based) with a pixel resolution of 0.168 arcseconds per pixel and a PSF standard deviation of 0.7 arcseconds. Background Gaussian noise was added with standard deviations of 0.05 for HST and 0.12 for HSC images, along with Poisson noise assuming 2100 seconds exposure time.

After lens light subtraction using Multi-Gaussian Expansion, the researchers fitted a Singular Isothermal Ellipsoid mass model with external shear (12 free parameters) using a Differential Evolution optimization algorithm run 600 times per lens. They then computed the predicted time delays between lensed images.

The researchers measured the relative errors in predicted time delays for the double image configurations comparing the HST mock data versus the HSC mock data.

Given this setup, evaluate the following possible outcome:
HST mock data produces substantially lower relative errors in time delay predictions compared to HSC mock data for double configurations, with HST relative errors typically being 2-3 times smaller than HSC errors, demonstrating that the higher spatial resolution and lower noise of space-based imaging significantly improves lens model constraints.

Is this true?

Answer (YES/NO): NO